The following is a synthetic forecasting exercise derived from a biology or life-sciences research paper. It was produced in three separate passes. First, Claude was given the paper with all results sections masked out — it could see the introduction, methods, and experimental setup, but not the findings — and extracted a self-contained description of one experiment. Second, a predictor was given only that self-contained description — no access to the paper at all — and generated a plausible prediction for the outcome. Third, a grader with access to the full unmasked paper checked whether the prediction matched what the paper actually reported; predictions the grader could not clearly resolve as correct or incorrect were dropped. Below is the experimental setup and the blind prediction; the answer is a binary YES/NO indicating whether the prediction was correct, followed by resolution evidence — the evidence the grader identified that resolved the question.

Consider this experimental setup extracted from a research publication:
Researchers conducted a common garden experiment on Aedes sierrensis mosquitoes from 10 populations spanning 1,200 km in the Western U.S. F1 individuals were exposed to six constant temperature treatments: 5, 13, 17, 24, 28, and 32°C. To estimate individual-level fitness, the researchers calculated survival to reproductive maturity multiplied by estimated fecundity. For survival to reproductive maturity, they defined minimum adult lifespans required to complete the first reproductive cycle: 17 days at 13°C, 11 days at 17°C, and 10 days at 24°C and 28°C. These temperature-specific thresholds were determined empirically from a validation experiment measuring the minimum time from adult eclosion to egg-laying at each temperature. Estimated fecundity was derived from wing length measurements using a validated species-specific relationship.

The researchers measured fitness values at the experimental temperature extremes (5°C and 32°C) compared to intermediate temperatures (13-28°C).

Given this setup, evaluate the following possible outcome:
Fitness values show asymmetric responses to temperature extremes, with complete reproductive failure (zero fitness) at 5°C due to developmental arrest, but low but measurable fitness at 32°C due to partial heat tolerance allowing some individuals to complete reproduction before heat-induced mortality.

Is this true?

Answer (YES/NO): NO